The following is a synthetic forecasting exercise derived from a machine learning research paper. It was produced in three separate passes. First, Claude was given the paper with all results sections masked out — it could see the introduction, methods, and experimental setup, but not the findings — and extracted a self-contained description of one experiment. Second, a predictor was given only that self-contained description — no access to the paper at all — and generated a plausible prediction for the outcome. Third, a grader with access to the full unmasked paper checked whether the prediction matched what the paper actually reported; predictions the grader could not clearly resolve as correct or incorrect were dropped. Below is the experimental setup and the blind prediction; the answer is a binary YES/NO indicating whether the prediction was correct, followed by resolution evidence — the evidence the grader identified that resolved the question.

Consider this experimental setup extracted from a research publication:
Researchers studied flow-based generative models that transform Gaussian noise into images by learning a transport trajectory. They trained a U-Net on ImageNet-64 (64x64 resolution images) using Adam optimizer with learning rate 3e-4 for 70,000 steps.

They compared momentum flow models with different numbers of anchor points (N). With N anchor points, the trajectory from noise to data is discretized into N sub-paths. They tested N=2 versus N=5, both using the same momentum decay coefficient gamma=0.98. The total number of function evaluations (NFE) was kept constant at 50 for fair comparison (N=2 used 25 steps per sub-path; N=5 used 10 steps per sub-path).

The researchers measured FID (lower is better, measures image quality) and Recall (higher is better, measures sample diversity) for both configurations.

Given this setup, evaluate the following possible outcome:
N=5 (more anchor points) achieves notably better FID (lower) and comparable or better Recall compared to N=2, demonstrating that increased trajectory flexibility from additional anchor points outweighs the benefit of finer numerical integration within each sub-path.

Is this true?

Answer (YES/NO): NO